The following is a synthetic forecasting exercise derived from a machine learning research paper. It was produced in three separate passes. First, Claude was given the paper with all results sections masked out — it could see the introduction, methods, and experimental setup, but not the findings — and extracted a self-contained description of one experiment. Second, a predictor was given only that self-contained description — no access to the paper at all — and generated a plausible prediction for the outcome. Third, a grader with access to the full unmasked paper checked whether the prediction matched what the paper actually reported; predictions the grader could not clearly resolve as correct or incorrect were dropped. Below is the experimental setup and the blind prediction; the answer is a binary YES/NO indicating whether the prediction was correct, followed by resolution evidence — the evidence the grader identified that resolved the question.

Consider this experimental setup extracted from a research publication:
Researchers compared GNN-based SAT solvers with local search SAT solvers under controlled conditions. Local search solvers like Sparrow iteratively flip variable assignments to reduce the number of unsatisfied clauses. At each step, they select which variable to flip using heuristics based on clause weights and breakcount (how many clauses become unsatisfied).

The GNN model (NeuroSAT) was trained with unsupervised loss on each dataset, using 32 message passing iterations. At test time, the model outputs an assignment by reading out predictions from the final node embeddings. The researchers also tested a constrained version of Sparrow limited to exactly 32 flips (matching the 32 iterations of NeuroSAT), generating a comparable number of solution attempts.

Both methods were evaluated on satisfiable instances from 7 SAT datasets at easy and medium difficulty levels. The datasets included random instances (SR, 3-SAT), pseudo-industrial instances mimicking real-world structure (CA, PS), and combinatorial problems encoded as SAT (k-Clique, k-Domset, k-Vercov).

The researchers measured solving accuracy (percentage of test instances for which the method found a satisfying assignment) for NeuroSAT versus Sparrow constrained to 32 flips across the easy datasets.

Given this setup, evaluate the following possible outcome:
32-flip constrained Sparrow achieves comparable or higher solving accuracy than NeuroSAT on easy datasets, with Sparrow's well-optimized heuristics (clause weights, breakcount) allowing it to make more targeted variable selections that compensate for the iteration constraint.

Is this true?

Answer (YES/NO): NO